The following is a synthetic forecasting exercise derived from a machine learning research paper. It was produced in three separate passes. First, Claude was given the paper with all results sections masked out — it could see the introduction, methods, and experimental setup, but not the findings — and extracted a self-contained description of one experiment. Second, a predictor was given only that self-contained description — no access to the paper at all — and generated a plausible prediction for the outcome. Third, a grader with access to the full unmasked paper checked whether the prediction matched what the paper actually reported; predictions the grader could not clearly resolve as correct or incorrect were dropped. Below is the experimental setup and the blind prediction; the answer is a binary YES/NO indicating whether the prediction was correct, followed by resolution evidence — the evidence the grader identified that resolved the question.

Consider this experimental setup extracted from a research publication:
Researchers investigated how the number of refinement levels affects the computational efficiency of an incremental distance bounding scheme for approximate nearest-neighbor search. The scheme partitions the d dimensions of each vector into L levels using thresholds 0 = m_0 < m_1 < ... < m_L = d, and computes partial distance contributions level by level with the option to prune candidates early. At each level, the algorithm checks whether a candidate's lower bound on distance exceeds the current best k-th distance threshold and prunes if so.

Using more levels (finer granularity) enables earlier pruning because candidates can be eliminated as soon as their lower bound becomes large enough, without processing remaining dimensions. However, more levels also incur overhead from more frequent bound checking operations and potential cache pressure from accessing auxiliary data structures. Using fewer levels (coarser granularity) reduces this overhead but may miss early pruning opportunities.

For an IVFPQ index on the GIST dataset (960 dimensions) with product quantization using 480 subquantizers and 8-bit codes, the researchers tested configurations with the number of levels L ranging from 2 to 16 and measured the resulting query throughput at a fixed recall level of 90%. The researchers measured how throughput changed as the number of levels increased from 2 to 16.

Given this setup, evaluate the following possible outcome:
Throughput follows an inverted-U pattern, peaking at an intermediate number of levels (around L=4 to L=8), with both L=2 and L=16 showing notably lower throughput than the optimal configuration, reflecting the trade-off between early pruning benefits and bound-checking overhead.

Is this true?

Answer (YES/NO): NO